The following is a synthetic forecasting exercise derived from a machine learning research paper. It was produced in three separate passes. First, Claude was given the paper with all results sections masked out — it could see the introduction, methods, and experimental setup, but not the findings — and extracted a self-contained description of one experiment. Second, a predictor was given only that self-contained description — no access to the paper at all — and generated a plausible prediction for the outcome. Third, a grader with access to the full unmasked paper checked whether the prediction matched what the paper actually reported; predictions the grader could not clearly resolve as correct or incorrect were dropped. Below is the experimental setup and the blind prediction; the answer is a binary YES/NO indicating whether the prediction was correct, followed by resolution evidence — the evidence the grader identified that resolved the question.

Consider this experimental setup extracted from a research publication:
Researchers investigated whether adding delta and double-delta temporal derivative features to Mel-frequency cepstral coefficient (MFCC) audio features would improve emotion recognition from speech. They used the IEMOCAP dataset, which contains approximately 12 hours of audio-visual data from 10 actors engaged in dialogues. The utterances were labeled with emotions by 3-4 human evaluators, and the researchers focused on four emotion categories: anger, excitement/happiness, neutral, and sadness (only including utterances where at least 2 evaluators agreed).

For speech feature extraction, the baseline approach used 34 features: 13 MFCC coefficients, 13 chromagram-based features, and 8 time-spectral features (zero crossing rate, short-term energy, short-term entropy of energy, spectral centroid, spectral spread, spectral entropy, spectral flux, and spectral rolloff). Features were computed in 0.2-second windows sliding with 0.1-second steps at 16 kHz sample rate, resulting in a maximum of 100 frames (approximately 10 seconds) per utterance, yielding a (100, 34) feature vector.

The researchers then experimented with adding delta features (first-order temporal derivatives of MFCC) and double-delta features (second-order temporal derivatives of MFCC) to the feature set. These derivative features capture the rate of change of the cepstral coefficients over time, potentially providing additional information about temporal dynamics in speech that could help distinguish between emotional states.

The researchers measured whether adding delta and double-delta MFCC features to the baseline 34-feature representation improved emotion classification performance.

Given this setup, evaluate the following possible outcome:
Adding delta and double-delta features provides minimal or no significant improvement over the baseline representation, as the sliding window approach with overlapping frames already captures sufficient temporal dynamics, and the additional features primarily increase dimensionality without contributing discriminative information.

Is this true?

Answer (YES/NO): YES